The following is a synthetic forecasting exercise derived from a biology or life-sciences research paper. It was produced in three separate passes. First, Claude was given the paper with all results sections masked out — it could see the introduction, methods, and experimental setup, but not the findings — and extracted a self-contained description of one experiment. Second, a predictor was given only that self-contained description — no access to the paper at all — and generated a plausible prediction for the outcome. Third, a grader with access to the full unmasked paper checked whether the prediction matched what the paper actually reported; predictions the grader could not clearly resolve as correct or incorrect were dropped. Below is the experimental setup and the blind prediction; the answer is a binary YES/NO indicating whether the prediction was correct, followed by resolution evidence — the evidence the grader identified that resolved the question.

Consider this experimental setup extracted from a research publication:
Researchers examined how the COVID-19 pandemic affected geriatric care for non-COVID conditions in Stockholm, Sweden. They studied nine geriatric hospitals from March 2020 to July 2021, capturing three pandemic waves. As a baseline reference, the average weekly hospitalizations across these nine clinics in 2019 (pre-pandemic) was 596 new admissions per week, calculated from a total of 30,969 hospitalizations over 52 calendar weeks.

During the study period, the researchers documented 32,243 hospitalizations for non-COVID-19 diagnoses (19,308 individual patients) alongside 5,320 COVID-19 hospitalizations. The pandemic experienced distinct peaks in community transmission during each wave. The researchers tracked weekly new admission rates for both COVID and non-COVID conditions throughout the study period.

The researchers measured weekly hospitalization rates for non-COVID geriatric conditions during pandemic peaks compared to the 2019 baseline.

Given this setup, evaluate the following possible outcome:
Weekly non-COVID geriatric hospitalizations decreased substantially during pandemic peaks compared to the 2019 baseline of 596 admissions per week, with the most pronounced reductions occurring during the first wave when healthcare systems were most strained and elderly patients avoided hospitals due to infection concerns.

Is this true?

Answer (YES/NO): YES